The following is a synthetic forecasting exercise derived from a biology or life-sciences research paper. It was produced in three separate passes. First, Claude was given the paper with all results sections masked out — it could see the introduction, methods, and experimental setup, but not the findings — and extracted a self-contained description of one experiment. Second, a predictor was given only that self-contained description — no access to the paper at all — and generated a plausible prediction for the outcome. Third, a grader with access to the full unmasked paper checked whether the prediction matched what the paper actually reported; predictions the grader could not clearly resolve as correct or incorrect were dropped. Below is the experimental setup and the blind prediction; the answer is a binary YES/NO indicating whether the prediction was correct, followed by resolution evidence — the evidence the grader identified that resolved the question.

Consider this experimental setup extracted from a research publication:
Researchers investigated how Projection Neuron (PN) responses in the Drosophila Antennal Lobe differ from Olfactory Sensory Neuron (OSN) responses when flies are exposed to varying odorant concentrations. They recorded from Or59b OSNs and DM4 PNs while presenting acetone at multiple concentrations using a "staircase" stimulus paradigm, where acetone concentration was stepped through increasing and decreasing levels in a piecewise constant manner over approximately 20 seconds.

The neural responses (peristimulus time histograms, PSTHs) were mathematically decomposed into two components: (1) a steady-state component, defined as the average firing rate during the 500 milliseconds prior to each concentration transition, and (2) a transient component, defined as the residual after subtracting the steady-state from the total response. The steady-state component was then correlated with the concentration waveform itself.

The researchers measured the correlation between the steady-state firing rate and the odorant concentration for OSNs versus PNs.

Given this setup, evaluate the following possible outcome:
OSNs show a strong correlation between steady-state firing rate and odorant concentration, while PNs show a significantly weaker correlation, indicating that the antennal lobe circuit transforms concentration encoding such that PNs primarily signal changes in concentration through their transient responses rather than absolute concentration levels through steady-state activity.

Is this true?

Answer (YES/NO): YES